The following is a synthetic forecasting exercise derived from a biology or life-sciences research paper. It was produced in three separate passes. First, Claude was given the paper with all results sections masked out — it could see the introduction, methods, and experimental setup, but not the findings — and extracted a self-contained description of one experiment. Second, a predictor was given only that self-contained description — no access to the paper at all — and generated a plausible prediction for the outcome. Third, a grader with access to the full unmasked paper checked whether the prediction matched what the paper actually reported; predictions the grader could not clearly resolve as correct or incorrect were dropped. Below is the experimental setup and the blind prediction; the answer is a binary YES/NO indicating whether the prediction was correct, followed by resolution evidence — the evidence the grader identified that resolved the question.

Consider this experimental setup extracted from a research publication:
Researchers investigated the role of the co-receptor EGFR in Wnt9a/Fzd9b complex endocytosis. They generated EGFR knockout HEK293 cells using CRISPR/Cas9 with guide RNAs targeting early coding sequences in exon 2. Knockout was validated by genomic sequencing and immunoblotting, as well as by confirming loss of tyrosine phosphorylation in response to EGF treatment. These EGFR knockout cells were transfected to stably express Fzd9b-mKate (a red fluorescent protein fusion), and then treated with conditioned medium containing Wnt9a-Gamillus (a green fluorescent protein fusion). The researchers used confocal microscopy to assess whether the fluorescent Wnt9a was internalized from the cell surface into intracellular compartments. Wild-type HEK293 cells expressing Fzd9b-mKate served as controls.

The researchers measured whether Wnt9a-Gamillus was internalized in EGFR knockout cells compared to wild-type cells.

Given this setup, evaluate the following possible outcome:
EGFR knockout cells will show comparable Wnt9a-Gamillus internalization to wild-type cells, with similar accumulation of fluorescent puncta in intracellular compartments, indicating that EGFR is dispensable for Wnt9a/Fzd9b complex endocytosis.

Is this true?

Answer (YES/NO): NO